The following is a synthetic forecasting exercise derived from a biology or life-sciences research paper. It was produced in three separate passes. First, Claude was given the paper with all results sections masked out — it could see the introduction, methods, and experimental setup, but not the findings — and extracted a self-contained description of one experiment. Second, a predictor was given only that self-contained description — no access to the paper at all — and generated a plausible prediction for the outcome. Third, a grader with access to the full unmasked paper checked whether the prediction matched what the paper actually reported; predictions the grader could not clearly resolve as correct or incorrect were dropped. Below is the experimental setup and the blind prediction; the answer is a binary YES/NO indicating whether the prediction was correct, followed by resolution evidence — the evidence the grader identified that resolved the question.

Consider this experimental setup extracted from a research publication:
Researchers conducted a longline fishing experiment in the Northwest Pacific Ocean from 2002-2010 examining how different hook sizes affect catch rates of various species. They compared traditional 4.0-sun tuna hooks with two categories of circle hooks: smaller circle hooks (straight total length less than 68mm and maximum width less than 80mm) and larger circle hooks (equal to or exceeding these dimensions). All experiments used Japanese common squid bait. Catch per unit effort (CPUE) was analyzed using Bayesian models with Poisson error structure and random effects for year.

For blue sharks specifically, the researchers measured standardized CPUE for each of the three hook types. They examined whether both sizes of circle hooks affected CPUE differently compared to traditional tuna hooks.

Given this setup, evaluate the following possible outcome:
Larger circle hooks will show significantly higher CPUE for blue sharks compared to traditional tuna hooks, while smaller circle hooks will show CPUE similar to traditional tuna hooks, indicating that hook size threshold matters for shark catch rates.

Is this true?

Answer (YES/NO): NO